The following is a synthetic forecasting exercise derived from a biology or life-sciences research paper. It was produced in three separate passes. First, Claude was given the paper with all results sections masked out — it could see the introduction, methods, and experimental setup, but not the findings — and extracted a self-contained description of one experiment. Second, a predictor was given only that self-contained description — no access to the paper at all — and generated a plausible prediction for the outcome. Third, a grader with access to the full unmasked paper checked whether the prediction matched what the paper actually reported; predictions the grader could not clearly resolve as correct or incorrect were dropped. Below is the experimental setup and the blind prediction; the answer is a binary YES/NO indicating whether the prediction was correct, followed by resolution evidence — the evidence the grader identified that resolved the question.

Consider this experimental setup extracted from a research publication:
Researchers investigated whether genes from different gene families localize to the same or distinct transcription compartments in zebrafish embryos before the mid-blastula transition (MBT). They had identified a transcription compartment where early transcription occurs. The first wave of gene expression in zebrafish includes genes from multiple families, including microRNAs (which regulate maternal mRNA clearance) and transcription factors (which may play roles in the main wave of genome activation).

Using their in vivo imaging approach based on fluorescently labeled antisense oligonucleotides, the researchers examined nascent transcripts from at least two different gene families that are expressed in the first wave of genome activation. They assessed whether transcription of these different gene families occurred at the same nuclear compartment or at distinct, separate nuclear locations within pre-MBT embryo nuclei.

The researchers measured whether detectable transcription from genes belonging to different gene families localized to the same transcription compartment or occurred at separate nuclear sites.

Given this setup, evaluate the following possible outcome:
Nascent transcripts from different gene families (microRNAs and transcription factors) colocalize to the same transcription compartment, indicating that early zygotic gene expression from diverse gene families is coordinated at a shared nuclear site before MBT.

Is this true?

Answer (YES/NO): YES